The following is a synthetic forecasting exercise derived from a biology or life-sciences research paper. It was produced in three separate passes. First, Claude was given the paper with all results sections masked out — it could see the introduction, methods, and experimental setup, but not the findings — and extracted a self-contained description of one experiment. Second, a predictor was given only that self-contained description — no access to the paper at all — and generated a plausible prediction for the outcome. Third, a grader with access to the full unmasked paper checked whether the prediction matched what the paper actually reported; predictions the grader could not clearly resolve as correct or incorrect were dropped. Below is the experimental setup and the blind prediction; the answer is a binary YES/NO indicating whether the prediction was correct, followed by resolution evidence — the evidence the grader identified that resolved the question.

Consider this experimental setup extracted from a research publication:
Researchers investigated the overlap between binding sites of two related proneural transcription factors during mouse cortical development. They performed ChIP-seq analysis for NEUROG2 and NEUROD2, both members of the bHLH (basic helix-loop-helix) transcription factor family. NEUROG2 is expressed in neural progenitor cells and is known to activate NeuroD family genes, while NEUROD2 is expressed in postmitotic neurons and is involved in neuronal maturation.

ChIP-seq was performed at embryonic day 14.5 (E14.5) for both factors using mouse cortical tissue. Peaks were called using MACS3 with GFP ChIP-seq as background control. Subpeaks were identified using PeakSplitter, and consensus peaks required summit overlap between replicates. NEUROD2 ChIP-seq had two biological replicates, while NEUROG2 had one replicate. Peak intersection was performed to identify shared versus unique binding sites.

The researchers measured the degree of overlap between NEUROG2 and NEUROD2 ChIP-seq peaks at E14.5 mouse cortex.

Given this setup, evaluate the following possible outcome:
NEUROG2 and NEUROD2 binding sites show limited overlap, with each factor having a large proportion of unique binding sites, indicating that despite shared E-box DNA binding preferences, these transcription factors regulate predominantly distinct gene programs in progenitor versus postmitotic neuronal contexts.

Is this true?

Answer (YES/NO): NO